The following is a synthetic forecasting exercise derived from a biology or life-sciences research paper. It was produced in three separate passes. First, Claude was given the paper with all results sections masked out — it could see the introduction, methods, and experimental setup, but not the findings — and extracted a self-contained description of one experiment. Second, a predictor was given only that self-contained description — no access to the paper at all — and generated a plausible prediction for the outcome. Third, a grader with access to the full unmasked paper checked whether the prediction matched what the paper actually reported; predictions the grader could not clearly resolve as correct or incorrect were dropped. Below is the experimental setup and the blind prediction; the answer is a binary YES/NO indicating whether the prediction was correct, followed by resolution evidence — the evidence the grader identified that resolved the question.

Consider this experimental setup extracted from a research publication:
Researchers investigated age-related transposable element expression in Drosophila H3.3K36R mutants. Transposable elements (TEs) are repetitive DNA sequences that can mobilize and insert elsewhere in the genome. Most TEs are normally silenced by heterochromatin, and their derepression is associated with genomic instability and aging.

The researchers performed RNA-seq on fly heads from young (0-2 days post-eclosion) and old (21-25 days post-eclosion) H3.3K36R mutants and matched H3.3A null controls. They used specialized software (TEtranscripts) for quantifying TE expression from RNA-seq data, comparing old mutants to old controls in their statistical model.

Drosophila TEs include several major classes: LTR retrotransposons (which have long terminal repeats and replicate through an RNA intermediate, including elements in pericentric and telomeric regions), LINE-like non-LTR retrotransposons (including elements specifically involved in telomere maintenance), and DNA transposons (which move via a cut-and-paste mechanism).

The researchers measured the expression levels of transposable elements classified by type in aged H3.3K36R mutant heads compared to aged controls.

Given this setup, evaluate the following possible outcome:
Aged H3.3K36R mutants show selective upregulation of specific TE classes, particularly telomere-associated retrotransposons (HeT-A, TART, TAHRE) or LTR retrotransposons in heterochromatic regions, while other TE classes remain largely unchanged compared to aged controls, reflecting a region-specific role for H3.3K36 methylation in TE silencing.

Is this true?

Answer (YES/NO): NO